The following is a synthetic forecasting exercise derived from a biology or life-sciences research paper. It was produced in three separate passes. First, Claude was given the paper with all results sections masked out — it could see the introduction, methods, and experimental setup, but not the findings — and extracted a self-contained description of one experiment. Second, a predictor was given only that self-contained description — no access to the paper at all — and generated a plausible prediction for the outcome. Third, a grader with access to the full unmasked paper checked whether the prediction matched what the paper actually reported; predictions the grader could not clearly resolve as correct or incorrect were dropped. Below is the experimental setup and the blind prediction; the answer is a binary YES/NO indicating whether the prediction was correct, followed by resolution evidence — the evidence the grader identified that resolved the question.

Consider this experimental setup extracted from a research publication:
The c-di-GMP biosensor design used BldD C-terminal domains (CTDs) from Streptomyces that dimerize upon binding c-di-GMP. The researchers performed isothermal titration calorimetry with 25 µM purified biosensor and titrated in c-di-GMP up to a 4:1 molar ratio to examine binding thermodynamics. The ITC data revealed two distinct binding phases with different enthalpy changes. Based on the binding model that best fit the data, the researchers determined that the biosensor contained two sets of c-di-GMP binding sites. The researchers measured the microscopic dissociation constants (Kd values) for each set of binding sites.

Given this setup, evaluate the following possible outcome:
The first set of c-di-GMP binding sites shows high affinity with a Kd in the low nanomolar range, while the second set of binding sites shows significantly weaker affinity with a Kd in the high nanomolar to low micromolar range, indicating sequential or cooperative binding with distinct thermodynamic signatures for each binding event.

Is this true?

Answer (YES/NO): YES